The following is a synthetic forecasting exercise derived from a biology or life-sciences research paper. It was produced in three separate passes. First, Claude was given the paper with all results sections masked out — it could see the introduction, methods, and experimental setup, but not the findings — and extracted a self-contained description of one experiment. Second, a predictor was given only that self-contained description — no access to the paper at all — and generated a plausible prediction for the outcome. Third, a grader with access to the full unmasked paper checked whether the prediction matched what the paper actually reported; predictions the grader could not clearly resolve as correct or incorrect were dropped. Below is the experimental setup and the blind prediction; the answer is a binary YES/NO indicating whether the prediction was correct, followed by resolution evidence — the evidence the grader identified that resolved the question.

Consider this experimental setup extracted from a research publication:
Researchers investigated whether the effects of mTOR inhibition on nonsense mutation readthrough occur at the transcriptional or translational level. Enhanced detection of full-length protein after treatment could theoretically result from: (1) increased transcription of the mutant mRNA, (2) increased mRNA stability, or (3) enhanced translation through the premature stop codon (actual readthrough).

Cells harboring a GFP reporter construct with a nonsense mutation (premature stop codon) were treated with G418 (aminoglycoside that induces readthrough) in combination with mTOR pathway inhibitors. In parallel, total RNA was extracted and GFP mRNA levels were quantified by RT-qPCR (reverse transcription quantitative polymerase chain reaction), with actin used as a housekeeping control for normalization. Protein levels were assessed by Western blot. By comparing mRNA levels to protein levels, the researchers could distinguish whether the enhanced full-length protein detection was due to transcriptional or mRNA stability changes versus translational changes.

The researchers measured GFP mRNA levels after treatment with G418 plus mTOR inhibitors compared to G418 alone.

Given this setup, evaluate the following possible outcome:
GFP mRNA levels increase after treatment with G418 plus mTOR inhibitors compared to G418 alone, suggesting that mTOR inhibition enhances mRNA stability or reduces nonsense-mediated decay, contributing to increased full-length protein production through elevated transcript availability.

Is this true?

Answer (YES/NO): NO